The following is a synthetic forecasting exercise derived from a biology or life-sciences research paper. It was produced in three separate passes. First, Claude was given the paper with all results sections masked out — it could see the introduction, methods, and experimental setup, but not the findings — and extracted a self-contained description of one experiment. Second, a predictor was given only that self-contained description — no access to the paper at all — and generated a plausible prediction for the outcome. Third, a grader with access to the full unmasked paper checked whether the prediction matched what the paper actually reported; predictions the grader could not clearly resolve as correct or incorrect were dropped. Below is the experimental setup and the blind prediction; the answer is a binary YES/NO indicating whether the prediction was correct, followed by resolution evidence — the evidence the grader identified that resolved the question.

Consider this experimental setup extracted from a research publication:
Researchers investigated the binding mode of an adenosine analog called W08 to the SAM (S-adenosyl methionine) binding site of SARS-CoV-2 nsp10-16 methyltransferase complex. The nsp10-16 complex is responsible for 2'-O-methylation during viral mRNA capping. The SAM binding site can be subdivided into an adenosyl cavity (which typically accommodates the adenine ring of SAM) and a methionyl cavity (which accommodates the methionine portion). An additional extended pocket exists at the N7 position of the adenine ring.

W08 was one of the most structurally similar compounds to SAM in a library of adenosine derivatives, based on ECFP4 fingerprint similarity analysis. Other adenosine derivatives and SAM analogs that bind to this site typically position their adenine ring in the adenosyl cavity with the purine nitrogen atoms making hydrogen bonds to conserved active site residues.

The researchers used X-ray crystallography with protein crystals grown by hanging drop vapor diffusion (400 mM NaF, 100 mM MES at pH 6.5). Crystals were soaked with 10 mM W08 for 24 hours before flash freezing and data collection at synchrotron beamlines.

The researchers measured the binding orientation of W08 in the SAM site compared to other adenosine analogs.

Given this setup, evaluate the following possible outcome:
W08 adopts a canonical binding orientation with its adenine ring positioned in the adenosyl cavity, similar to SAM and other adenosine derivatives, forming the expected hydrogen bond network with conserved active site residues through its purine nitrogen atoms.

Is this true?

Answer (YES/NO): NO